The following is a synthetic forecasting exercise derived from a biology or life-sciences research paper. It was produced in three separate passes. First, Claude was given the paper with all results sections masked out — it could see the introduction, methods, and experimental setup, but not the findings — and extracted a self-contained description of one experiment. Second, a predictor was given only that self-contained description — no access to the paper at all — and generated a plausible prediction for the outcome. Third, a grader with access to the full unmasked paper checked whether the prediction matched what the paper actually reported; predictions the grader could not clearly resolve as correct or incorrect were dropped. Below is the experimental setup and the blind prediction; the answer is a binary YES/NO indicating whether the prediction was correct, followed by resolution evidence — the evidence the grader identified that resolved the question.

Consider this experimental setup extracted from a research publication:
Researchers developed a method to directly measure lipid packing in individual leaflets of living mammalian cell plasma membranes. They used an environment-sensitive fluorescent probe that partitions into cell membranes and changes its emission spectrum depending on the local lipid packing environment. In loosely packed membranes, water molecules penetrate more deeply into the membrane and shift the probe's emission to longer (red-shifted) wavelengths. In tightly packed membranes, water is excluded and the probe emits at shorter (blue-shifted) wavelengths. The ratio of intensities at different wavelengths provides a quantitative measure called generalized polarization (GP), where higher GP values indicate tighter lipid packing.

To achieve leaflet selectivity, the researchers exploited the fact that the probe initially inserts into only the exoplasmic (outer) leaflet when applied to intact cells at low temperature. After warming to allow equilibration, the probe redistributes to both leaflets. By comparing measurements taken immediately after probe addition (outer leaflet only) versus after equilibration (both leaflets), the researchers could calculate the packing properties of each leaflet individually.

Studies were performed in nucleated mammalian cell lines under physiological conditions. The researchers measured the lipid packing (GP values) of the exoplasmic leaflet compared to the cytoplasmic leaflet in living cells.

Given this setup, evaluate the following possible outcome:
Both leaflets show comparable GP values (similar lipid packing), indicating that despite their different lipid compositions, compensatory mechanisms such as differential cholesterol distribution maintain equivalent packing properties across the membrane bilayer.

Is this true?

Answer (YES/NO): NO